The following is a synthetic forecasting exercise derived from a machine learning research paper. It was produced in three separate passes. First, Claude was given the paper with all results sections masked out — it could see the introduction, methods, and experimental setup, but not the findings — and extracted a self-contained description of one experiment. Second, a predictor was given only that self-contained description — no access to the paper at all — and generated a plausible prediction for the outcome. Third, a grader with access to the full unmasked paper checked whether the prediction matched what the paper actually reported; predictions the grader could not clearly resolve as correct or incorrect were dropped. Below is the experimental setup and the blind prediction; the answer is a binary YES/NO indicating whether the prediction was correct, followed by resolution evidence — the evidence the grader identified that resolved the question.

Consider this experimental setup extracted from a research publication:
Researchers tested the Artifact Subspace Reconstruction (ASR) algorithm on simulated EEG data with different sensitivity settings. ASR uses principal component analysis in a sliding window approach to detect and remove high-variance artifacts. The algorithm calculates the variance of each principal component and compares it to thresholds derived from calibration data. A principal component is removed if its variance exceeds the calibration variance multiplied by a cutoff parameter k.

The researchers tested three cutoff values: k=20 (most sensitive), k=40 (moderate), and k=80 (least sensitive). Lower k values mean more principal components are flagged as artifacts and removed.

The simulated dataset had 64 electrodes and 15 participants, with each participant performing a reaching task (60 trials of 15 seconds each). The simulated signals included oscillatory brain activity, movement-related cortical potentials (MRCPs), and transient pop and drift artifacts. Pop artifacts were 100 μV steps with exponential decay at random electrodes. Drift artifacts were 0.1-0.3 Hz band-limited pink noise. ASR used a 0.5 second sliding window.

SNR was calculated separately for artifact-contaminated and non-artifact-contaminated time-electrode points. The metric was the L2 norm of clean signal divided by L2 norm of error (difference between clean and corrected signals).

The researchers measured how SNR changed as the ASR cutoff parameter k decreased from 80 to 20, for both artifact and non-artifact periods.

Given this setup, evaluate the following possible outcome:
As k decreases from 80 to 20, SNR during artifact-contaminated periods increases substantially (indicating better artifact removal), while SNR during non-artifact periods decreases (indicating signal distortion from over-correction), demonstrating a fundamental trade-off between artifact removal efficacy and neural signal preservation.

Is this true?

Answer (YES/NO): YES